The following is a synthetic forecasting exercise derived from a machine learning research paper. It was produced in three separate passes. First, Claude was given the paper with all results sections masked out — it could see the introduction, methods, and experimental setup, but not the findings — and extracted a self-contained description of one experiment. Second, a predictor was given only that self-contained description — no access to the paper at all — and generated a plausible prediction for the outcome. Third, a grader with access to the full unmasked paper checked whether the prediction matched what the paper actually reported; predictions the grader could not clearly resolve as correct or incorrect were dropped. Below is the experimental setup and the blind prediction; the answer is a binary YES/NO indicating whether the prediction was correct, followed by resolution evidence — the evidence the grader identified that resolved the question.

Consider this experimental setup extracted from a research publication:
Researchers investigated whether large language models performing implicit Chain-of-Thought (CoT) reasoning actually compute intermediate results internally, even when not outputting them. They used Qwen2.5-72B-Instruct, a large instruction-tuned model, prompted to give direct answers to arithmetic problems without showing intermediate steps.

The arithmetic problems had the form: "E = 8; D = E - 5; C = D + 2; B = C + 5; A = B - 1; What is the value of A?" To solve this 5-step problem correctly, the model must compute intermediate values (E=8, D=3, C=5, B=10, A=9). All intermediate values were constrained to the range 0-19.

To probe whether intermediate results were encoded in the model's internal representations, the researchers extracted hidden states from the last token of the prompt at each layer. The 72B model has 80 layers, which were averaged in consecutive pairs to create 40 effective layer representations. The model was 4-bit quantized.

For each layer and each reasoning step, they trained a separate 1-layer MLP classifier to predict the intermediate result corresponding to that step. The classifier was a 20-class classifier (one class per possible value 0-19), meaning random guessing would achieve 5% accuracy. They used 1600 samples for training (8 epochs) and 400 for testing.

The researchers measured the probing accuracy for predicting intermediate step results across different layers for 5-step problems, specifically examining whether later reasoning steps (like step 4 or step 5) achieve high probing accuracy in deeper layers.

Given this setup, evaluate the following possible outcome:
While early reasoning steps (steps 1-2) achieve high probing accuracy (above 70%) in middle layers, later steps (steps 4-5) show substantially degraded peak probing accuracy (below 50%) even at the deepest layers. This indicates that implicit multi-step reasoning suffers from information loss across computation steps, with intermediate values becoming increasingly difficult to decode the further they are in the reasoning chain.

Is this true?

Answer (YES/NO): NO